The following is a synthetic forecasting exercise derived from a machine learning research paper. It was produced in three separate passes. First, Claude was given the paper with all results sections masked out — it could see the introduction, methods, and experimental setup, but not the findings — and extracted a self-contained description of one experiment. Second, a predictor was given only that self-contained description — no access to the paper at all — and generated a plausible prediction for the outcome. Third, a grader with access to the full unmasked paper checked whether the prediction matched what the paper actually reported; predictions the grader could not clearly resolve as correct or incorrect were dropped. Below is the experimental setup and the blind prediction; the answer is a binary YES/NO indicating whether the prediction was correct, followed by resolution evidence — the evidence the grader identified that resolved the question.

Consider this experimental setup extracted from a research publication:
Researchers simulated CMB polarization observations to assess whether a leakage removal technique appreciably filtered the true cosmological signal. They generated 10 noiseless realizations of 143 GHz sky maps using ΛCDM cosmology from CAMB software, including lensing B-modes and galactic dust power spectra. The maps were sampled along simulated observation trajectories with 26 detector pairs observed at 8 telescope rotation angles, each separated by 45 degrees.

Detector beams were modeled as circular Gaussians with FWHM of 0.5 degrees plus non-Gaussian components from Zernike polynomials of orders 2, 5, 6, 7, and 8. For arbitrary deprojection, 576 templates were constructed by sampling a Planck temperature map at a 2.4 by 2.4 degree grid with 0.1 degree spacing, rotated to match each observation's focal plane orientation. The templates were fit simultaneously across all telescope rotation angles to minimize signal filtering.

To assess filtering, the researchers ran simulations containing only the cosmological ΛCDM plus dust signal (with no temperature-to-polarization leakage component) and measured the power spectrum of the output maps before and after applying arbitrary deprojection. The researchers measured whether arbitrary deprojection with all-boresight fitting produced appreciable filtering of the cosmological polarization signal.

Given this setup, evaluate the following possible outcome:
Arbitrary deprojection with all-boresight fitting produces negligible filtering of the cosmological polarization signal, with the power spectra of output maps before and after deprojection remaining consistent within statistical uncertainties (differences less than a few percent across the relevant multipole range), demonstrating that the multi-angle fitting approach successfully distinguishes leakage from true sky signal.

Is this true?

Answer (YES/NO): YES